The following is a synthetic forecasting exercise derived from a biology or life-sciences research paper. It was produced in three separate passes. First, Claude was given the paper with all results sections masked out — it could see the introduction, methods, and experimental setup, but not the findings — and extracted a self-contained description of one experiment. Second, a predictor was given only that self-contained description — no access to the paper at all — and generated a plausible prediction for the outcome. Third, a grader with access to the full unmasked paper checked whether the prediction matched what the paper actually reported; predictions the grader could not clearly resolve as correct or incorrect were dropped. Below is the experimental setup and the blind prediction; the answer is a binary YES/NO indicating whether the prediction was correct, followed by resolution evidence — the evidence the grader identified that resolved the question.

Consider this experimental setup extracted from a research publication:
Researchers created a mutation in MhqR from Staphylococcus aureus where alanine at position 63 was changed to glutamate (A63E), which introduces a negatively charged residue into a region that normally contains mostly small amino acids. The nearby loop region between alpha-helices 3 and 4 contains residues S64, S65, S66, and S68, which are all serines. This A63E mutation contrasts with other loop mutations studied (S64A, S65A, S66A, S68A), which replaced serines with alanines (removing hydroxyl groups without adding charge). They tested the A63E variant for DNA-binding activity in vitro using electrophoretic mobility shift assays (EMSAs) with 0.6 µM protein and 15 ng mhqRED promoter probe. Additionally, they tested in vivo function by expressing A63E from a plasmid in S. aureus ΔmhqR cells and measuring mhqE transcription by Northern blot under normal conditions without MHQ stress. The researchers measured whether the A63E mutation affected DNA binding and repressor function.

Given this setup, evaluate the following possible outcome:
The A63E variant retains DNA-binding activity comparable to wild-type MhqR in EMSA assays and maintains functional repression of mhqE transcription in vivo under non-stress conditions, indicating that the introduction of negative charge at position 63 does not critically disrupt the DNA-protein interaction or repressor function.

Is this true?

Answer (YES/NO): NO